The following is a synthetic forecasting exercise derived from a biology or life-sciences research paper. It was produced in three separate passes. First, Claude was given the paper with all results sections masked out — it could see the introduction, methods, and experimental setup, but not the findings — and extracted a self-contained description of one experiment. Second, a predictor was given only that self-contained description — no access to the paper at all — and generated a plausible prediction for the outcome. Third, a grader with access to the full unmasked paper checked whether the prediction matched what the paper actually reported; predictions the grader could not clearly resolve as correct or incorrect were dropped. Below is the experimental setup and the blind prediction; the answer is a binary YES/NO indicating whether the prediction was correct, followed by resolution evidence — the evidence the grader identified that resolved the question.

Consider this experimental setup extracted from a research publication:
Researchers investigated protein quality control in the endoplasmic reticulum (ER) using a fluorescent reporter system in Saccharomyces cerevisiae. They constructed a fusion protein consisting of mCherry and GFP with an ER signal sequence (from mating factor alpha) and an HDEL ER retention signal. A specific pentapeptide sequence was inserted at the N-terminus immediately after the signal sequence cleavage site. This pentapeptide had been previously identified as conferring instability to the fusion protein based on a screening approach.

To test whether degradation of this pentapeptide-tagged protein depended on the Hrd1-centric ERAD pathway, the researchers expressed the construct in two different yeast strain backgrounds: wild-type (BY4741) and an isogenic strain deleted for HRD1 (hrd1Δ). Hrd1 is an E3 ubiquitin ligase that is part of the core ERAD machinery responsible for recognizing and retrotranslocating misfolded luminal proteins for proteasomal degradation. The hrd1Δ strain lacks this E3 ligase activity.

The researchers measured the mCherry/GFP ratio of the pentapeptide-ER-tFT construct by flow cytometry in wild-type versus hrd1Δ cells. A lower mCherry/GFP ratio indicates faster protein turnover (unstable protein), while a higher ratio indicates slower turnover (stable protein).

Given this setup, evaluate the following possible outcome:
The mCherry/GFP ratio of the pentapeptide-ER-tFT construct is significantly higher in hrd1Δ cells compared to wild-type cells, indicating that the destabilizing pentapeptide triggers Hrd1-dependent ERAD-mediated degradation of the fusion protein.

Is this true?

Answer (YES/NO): YES